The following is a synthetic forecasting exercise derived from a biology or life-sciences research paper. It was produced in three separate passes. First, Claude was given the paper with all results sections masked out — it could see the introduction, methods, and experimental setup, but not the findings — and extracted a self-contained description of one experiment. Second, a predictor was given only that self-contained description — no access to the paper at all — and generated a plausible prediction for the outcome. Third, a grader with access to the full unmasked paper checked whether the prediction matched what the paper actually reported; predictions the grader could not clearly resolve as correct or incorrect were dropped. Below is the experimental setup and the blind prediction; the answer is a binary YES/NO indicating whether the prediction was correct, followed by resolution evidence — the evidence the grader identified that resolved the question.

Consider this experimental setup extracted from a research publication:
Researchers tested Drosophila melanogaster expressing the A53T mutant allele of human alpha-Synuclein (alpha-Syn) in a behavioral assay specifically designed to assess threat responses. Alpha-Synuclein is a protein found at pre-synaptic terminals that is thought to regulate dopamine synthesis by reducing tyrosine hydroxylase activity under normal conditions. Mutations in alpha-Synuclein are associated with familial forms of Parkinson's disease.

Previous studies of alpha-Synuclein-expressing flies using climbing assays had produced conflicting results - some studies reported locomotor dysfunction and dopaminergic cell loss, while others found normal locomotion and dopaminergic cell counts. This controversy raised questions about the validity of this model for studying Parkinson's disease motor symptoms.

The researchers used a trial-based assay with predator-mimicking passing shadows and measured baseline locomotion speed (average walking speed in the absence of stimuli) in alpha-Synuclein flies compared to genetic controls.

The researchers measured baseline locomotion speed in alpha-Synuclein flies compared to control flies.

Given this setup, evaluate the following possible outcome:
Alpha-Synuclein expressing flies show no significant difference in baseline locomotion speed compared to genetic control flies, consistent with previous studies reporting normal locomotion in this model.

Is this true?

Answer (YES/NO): YES